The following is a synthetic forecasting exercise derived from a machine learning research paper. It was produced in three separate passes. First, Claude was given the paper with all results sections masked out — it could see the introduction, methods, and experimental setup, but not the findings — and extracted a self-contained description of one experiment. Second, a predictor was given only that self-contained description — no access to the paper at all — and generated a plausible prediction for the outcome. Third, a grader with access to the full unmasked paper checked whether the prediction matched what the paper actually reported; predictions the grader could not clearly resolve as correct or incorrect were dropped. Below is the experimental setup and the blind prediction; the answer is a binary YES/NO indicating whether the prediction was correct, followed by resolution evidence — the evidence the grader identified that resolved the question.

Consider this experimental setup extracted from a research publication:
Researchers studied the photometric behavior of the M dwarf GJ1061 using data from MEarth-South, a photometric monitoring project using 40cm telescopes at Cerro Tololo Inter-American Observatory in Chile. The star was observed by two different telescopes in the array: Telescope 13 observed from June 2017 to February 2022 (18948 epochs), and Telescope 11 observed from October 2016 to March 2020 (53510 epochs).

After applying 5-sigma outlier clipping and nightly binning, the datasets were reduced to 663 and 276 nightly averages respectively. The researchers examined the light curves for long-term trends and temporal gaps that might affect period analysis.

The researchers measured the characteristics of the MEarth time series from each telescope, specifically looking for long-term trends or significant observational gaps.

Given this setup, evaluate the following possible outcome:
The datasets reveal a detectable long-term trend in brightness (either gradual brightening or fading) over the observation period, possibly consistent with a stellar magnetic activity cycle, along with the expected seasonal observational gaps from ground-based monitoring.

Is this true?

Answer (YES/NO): NO